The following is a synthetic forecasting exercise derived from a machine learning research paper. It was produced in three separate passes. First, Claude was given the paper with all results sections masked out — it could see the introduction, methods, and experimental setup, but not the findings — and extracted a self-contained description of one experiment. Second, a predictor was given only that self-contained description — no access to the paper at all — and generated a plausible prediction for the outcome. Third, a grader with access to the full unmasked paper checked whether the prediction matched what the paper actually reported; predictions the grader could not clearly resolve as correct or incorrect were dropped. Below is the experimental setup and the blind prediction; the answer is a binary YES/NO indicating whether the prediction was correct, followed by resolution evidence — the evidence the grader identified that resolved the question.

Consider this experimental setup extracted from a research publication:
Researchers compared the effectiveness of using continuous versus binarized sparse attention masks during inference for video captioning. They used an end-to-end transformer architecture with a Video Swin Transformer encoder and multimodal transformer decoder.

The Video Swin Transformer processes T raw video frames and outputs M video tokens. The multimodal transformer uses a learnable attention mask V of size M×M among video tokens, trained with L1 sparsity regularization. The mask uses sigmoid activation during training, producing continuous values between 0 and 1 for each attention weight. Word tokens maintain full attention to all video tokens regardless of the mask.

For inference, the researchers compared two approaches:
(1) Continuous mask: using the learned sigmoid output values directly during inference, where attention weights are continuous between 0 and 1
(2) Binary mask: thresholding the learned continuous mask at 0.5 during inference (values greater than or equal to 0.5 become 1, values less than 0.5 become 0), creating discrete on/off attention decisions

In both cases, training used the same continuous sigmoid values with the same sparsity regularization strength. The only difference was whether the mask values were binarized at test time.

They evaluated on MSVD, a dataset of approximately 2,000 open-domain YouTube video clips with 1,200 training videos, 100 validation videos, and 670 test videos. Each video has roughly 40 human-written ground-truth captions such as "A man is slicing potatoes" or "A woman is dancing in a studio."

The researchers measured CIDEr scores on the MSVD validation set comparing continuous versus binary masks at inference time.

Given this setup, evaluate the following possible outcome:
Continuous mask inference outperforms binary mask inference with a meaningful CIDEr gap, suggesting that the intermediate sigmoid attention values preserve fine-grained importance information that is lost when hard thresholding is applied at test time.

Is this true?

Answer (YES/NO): NO